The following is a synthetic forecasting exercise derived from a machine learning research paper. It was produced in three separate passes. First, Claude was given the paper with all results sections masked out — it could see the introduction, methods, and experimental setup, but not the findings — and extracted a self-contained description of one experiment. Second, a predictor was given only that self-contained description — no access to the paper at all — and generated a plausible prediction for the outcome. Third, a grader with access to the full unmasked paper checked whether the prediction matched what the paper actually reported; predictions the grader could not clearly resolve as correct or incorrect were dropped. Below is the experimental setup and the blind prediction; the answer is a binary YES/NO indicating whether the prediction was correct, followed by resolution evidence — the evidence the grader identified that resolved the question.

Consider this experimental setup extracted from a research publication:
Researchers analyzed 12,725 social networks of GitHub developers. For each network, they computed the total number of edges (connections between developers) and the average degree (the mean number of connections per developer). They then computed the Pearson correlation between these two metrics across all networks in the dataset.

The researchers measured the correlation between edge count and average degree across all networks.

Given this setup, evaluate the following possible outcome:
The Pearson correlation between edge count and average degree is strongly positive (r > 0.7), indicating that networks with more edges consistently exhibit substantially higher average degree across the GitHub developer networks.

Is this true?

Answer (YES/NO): NO